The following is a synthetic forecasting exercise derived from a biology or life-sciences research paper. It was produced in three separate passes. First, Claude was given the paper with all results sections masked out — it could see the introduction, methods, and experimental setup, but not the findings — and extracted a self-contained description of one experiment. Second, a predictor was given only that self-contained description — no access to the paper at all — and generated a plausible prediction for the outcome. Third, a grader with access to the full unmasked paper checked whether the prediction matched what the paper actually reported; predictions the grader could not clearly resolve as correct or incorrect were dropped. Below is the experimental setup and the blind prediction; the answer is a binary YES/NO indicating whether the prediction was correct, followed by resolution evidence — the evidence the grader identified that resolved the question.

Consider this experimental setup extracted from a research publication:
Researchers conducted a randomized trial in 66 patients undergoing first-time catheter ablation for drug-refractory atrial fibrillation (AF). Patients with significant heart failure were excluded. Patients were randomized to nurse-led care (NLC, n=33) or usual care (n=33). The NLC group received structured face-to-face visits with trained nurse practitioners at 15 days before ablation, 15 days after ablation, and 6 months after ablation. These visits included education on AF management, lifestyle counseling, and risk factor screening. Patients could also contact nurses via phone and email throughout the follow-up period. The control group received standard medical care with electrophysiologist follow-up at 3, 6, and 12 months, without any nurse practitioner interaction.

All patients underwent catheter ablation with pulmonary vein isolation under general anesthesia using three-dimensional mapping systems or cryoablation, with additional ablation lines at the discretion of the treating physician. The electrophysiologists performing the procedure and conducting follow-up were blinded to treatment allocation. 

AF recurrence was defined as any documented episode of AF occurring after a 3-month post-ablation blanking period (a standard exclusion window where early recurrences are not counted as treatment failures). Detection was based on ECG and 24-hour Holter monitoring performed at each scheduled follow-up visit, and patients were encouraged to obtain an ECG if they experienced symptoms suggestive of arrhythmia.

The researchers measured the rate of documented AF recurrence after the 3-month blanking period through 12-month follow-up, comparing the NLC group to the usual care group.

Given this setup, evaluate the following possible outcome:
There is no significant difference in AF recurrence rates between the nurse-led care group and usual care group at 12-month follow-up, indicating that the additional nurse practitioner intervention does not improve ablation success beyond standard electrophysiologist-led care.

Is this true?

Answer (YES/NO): NO